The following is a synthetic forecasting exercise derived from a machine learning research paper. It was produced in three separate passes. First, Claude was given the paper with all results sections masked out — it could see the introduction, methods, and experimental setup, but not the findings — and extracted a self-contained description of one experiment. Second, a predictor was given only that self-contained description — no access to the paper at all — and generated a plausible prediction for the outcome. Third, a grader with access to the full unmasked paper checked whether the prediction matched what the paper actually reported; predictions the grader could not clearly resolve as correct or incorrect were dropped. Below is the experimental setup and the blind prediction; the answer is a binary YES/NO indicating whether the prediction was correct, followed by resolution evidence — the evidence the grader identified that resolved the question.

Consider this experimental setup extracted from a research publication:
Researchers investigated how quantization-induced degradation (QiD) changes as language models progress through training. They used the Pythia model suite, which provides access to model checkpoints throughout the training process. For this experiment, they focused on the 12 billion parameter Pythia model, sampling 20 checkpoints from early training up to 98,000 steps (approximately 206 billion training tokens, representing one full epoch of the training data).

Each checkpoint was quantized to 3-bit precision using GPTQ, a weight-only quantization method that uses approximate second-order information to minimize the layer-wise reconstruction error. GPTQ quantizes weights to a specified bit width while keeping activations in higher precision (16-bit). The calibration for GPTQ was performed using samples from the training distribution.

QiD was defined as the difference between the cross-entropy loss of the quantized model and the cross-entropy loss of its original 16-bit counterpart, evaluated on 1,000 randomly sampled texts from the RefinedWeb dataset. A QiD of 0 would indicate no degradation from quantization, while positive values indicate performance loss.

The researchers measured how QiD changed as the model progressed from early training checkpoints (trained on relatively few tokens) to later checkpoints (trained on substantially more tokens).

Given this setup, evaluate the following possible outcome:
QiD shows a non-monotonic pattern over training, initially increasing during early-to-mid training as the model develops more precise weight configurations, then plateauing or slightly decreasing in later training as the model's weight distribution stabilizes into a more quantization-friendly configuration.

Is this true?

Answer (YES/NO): NO